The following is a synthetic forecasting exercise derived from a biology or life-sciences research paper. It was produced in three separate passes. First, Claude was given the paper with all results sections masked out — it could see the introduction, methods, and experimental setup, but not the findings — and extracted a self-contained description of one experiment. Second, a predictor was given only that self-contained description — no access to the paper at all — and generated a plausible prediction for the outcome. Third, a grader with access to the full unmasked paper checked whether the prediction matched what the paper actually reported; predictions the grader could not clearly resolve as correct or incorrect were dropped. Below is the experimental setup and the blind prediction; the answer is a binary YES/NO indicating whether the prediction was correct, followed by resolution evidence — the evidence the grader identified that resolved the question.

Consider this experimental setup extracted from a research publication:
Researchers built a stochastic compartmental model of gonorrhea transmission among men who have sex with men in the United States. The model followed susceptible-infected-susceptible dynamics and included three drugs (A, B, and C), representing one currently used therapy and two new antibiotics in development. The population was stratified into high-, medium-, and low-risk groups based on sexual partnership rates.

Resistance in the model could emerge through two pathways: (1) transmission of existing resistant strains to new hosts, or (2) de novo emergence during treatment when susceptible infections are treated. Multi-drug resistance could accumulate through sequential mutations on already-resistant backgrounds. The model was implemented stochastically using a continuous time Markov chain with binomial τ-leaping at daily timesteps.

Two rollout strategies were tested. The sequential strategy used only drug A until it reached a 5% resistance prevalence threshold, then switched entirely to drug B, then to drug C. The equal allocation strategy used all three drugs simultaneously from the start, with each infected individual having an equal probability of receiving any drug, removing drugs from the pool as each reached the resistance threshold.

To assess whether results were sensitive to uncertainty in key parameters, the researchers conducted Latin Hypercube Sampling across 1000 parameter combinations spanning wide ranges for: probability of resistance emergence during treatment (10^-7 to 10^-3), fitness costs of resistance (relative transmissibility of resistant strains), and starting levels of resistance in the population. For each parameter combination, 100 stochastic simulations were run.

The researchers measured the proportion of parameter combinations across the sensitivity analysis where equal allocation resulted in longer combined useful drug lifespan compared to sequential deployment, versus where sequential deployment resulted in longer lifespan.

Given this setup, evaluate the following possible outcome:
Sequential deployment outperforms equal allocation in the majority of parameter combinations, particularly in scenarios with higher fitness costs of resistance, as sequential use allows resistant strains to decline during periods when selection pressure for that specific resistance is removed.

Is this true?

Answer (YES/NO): NO